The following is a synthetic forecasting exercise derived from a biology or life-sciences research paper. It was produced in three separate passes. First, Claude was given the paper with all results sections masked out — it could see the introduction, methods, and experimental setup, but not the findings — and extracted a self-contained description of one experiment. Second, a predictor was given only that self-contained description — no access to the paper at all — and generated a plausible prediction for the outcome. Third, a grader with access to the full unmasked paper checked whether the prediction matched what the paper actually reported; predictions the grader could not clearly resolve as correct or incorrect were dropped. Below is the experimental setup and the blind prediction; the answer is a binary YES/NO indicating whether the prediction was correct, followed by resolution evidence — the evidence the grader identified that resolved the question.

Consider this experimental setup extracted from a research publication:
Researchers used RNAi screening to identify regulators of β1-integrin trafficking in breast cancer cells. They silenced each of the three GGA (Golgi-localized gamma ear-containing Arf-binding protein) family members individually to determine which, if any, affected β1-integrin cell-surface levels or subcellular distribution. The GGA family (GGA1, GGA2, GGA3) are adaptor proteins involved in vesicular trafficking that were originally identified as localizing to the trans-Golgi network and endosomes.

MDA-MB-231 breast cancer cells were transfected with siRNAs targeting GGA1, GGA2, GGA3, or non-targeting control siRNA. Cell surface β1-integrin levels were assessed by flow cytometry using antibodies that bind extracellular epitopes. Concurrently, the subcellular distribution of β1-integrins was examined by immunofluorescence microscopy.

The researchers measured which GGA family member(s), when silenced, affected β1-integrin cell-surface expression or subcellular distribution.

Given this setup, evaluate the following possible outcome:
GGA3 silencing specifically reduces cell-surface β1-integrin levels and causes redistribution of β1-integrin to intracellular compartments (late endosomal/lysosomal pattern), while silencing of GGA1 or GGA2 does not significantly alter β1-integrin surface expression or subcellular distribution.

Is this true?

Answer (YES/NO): NO